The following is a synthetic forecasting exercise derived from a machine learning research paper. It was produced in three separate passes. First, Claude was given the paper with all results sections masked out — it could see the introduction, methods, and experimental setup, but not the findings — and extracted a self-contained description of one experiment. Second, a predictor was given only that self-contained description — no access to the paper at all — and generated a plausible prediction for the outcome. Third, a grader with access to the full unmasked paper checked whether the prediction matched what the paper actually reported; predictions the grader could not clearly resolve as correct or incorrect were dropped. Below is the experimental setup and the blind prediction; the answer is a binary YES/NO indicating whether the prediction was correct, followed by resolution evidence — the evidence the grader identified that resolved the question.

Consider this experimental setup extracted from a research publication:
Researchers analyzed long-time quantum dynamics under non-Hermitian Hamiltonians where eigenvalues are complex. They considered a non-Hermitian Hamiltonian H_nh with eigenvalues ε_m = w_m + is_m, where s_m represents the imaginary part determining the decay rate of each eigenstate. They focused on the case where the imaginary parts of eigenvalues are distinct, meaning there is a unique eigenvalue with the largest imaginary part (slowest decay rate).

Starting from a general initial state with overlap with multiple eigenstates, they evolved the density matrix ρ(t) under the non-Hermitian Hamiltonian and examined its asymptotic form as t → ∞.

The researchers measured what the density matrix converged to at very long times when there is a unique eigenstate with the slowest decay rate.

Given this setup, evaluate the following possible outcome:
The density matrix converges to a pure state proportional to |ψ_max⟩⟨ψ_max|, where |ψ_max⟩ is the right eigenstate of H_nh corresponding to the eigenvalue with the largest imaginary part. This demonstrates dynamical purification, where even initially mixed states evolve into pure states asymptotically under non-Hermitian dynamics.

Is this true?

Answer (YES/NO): YES